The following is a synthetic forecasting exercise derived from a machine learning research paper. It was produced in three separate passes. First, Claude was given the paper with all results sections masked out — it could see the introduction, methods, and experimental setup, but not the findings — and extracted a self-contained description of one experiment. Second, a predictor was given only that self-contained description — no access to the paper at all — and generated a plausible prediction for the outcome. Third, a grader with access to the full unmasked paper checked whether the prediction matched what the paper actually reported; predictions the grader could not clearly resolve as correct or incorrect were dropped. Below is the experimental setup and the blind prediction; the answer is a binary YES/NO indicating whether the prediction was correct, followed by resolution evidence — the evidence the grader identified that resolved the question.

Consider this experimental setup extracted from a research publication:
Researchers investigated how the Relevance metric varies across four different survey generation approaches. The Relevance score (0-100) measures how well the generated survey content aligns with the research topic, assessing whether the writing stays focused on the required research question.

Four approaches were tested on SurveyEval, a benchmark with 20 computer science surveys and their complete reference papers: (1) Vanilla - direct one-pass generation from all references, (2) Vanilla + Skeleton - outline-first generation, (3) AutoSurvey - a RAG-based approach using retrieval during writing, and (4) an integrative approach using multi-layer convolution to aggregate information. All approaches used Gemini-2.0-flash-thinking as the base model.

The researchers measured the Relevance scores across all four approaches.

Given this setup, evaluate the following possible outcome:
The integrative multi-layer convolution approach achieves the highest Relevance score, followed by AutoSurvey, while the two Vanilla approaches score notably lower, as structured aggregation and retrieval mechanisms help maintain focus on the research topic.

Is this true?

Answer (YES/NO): NO